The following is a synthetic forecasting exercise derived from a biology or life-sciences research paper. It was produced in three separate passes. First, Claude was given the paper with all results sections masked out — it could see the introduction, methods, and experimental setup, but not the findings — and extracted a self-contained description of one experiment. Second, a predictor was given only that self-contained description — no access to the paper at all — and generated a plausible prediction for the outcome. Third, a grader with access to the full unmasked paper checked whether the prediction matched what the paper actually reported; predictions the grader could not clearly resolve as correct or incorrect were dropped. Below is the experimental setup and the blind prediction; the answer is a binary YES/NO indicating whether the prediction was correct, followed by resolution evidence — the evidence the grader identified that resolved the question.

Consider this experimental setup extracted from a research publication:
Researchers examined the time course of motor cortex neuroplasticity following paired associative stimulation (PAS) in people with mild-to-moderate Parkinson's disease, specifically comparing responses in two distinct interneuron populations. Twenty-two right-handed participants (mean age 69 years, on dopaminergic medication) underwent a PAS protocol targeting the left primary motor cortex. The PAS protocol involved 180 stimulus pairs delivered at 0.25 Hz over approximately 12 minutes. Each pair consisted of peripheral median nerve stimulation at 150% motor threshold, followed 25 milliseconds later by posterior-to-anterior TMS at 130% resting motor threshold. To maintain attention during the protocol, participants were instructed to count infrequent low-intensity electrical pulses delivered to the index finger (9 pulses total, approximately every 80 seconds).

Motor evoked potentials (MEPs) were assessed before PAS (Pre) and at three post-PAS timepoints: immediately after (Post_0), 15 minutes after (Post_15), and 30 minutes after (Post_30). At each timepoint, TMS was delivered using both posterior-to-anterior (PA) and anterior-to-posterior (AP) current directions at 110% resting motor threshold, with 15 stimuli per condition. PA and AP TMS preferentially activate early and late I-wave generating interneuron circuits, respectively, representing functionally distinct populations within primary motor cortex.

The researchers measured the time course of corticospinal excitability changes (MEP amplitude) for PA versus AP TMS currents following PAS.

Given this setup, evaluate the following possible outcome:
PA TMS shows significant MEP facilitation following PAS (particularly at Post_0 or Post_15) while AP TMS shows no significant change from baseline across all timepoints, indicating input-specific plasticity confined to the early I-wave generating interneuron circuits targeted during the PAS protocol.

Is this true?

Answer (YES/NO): NO